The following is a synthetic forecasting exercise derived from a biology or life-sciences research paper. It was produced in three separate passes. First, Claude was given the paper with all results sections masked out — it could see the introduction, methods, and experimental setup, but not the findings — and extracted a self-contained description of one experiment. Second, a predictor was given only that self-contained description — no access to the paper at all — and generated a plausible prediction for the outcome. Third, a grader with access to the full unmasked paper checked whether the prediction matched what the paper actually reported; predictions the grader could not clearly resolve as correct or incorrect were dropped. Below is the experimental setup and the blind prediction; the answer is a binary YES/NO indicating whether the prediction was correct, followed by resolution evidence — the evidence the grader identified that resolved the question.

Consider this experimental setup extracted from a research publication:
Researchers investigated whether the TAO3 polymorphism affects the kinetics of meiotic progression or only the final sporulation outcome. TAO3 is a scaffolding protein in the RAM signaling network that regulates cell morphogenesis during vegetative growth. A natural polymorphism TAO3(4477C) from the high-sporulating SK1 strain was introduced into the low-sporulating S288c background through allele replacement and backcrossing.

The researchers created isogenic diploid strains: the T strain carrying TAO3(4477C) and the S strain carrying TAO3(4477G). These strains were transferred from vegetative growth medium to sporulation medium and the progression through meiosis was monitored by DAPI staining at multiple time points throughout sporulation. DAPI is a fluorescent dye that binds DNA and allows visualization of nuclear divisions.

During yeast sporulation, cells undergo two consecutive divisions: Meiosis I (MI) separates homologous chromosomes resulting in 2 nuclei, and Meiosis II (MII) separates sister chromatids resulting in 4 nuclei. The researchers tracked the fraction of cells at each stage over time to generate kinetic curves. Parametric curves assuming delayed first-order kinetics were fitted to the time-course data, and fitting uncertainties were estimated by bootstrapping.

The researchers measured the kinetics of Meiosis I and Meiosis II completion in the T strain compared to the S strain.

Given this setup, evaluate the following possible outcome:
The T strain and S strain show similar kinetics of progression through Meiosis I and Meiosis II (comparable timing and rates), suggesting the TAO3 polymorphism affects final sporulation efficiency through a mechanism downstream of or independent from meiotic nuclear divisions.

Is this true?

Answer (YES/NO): NO